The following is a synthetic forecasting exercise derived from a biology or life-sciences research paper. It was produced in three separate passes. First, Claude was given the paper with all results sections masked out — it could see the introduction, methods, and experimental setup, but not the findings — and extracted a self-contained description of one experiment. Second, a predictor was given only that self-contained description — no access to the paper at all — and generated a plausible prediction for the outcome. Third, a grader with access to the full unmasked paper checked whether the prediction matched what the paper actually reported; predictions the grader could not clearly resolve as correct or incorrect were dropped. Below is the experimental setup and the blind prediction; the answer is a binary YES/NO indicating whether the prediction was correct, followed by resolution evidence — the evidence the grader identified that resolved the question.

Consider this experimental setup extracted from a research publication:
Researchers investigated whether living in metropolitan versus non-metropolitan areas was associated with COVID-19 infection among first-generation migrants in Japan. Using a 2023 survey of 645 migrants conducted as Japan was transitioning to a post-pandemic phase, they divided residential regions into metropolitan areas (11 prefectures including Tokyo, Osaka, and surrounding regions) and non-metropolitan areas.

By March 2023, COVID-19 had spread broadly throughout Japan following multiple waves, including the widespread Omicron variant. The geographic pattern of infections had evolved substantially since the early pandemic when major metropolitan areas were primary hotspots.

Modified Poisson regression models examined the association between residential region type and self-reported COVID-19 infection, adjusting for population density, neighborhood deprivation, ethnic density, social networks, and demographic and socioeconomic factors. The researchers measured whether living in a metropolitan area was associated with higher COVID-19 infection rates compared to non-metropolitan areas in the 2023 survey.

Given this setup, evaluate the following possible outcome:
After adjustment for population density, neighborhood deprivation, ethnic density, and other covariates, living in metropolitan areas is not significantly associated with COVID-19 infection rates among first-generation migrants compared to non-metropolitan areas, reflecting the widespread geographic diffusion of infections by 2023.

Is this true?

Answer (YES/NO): YES